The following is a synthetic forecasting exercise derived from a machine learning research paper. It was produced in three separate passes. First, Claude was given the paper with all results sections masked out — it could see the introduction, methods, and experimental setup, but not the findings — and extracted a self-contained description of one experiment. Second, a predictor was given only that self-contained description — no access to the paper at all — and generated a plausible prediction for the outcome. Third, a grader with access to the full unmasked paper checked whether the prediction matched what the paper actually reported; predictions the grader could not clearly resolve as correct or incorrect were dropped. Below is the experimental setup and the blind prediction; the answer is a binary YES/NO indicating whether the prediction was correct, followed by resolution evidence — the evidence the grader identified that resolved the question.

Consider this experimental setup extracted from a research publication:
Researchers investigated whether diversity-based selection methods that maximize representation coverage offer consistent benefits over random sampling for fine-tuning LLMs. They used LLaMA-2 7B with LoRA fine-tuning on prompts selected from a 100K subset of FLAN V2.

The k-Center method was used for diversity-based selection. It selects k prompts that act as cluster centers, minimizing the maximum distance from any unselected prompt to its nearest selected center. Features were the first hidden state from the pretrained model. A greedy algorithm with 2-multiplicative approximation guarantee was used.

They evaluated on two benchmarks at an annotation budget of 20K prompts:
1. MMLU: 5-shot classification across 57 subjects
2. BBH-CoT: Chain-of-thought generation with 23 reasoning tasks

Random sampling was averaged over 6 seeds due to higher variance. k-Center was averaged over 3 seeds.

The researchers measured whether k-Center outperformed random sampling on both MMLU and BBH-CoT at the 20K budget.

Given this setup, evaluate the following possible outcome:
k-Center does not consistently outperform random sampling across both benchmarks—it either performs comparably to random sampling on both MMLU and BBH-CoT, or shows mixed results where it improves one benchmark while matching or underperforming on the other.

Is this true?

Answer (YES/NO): NO